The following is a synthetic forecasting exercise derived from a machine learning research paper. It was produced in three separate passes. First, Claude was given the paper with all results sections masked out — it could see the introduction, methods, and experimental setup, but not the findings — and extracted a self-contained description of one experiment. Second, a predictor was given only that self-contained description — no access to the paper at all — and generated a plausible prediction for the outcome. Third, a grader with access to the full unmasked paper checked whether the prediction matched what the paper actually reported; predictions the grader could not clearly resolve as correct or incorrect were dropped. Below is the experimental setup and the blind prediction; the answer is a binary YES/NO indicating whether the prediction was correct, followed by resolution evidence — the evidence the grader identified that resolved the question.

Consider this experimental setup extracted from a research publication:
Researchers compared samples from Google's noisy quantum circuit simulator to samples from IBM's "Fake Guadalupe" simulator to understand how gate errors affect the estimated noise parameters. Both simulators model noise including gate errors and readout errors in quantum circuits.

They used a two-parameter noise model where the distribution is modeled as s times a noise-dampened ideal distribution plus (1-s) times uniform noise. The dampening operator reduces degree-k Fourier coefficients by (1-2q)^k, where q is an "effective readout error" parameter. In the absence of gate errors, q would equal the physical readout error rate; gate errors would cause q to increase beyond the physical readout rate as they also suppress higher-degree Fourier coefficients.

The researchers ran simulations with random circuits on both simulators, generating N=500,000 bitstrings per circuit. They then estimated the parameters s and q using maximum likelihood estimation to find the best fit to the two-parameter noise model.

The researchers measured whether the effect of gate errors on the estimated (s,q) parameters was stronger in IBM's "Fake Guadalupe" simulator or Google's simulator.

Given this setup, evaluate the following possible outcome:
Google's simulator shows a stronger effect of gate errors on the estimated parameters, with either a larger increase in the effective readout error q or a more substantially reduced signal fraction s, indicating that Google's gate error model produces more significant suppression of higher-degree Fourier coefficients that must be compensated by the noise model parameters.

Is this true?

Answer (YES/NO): NO